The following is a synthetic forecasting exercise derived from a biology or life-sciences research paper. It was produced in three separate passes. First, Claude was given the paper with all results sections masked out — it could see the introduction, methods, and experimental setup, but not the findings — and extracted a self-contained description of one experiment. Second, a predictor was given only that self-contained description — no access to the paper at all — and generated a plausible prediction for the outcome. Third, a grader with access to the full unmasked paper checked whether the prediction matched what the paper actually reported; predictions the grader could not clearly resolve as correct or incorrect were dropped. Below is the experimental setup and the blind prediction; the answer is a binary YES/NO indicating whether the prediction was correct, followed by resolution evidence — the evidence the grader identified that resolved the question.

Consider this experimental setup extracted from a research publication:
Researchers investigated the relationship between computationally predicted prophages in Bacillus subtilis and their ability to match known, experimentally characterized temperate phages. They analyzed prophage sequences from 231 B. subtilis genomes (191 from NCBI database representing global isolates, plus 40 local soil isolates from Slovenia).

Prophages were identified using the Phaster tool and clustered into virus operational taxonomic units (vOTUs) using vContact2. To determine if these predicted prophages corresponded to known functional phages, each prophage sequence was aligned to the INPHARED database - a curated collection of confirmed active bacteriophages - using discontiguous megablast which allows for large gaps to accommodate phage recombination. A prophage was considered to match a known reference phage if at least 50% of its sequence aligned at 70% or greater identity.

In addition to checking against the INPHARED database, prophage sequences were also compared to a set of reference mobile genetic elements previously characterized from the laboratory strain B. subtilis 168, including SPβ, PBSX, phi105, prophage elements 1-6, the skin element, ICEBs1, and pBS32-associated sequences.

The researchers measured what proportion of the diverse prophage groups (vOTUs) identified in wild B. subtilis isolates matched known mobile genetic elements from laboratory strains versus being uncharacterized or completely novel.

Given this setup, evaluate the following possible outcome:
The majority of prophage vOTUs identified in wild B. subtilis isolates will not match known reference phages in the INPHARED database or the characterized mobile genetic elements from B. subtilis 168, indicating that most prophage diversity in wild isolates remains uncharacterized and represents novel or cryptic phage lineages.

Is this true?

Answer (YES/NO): NO